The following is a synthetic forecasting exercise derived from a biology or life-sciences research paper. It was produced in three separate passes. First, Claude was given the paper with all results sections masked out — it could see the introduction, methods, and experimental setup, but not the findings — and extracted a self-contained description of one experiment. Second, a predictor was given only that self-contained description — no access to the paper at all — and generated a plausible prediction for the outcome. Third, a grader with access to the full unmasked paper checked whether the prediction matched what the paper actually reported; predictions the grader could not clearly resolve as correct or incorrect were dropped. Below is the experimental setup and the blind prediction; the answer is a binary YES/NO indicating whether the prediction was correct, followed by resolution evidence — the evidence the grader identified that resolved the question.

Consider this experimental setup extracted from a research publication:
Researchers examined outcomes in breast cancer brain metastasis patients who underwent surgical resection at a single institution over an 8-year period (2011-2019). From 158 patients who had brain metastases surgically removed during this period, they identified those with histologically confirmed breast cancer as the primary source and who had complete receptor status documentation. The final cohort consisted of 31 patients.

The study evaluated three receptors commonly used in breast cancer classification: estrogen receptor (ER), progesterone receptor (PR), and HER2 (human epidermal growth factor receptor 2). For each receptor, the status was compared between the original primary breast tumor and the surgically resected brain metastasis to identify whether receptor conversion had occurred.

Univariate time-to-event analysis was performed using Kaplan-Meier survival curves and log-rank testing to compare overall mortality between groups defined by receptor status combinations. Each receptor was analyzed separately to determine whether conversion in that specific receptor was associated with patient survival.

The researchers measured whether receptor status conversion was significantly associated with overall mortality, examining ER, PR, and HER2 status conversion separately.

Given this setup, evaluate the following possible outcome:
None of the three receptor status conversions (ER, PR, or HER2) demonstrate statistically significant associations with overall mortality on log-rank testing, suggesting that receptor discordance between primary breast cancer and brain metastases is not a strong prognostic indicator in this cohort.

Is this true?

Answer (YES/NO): NO